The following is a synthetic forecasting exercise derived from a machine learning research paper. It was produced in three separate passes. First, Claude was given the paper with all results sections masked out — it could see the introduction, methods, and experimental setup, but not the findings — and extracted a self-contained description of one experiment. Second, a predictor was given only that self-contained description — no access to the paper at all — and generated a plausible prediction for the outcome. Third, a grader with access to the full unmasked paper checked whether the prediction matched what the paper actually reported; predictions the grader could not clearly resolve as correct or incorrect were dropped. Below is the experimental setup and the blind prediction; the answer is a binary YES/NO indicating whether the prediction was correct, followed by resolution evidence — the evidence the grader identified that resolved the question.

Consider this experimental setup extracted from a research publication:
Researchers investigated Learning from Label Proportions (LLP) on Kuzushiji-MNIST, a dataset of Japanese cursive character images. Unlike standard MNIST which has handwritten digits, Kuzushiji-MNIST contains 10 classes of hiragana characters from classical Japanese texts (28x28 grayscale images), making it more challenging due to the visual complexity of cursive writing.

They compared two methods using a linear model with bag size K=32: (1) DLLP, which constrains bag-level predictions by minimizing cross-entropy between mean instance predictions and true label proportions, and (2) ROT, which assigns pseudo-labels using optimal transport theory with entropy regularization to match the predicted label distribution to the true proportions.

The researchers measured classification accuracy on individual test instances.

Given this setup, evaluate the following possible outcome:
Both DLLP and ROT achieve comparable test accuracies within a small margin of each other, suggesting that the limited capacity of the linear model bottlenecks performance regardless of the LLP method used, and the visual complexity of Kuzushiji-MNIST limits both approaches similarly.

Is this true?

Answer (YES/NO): NO